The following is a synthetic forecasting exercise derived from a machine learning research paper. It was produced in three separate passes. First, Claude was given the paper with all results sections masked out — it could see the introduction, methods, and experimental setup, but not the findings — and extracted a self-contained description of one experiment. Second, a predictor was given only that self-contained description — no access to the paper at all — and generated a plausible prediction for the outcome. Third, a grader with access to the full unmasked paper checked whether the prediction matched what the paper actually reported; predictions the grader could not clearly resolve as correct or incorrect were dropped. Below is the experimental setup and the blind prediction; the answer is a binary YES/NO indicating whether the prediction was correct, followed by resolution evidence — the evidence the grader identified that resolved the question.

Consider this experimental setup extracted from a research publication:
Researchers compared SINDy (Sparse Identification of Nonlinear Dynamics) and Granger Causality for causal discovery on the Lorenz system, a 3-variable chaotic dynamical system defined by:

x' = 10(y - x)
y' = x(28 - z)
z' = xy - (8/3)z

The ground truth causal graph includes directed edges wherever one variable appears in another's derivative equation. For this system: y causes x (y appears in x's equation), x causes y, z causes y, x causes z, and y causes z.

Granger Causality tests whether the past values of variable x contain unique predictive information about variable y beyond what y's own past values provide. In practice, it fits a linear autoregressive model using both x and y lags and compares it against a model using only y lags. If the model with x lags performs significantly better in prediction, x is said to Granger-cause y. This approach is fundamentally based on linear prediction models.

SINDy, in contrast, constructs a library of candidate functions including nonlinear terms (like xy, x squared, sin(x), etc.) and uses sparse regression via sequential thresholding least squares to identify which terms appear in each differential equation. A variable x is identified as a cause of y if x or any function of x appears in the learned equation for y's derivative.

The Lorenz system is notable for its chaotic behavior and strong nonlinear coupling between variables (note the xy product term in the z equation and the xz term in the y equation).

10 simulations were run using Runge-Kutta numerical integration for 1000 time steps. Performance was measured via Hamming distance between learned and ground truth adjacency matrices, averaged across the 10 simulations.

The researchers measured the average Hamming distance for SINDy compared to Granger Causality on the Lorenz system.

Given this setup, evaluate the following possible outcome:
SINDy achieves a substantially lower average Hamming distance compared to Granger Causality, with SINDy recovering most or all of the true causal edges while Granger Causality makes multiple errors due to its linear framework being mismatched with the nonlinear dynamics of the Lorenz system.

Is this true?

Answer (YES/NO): YES